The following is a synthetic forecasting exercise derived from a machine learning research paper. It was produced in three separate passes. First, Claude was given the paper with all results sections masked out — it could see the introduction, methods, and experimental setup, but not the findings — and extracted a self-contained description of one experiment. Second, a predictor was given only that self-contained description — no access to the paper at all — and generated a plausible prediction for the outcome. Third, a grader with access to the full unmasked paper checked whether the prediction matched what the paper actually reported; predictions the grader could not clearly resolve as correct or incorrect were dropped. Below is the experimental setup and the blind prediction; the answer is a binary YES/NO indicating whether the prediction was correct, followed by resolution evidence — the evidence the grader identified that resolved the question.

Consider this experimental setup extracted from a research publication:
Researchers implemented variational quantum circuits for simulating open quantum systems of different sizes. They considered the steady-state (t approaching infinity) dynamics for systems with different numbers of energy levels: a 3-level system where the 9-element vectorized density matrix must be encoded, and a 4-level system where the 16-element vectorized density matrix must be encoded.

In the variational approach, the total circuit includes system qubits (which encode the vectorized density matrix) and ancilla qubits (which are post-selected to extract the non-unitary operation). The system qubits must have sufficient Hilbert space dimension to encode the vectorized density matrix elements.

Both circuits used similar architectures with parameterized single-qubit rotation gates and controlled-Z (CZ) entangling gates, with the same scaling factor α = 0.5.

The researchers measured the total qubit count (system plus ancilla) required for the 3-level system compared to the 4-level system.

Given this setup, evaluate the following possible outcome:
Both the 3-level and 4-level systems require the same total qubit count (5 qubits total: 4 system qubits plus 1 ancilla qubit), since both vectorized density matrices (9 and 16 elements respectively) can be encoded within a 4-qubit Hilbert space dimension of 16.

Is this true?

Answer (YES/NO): YES